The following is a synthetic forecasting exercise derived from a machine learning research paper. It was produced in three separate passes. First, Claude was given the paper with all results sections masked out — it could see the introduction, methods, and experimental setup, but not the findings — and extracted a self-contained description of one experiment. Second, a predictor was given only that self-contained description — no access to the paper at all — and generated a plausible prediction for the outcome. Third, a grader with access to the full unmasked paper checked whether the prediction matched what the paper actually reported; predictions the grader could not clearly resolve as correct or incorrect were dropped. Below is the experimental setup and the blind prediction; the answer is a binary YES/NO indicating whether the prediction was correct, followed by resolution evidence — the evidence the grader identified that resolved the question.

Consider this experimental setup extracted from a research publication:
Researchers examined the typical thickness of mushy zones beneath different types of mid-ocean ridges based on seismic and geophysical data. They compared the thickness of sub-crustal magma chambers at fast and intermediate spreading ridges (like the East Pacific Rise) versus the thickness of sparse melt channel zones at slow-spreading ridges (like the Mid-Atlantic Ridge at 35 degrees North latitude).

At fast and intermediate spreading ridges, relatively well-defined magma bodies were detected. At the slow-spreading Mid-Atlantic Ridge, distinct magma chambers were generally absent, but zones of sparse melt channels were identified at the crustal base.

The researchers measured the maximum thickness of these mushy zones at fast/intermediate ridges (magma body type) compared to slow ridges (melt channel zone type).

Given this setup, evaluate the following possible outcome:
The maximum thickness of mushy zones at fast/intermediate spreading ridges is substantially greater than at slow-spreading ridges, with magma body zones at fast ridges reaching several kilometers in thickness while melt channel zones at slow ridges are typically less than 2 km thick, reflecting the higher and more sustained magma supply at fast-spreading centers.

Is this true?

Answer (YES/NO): NO